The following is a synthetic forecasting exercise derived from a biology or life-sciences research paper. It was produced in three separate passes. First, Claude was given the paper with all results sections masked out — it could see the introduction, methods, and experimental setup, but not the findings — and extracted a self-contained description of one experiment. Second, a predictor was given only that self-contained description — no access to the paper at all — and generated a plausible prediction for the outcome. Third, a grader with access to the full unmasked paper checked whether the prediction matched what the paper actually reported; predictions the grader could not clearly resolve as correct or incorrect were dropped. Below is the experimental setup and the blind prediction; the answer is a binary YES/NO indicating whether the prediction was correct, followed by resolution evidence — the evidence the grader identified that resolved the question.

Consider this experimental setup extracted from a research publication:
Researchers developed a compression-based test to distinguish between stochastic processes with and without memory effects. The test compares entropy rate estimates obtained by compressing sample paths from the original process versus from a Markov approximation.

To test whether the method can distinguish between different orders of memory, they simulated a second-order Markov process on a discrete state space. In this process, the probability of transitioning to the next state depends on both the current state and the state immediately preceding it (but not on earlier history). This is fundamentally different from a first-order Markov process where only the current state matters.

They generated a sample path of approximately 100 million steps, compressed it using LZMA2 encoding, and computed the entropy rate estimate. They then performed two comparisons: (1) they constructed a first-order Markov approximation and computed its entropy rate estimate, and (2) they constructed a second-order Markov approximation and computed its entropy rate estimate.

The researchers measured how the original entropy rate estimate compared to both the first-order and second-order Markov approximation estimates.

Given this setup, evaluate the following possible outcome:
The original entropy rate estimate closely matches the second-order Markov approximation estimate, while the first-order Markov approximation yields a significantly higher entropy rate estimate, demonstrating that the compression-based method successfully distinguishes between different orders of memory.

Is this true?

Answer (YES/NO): YES